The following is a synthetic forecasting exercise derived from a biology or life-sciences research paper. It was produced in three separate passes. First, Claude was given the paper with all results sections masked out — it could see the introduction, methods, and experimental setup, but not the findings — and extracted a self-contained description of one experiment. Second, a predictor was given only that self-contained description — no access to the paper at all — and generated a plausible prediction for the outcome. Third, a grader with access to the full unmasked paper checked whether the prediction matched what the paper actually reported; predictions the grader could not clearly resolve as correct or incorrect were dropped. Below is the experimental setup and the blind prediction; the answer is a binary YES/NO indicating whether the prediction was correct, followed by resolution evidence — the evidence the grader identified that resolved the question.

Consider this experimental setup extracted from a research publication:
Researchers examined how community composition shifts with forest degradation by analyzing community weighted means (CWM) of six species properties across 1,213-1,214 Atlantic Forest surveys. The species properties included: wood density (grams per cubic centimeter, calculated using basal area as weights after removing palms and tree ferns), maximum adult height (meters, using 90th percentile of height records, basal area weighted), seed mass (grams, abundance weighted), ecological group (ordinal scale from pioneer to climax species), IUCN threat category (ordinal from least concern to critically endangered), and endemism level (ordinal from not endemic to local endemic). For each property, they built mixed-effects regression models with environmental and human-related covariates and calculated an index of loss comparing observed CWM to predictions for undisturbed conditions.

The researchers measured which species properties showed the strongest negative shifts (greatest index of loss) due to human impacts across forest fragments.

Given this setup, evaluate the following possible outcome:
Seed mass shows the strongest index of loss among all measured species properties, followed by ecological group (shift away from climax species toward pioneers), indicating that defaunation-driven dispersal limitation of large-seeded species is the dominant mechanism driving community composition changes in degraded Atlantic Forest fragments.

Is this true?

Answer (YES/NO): NO